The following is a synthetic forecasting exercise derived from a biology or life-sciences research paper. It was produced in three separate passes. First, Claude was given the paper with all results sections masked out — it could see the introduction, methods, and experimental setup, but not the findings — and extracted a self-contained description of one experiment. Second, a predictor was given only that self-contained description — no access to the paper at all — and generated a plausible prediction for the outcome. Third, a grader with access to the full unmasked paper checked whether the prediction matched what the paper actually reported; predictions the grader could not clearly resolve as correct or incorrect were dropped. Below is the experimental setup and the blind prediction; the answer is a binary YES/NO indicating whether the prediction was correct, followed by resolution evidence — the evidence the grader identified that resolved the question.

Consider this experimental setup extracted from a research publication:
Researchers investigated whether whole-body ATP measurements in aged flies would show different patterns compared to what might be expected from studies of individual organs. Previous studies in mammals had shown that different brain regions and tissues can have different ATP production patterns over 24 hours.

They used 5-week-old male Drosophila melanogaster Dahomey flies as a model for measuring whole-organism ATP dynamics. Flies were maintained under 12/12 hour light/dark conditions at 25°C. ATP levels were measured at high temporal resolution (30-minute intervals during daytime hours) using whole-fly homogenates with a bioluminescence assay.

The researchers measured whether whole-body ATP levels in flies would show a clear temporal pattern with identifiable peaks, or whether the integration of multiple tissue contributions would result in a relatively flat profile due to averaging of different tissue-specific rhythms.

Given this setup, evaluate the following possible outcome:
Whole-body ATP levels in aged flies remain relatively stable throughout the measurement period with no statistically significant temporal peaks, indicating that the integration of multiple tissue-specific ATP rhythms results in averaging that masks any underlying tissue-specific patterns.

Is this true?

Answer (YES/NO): NO